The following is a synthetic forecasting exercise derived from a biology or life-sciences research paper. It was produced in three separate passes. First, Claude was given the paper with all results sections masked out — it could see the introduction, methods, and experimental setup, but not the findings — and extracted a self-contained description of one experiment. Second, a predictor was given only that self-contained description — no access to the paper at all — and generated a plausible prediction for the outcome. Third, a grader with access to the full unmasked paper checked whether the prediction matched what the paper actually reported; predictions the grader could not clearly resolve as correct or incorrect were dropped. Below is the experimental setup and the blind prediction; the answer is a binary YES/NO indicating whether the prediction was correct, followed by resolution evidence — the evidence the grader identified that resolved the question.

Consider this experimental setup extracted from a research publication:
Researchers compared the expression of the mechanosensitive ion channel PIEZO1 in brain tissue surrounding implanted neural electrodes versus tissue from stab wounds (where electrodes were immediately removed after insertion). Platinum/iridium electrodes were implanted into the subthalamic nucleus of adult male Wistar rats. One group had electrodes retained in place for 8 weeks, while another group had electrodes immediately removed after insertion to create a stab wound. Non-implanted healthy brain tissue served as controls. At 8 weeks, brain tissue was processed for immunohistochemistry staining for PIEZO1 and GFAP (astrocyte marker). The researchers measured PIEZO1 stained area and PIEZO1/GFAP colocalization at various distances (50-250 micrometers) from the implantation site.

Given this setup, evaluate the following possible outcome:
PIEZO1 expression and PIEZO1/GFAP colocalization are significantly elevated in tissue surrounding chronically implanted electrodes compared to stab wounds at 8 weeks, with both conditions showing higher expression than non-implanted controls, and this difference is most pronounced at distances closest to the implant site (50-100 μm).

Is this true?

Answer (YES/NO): NO